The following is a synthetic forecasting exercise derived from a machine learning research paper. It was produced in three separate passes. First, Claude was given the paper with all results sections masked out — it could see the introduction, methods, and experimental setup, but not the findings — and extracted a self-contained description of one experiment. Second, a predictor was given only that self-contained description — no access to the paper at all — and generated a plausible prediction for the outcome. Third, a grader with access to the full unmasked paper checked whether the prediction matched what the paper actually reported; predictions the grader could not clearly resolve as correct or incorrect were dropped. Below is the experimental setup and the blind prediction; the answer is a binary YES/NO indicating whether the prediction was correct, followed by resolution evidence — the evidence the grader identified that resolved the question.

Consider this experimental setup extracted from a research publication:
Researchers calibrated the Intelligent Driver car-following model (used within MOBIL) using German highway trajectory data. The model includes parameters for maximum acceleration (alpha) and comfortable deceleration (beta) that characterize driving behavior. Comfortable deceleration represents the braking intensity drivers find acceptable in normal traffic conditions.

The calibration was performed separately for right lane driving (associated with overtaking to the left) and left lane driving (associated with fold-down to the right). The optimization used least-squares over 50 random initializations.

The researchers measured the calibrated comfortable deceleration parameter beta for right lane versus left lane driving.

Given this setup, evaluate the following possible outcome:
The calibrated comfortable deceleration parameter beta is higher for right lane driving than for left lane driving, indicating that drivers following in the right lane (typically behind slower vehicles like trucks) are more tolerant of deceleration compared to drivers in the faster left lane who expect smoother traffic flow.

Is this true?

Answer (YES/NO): YES